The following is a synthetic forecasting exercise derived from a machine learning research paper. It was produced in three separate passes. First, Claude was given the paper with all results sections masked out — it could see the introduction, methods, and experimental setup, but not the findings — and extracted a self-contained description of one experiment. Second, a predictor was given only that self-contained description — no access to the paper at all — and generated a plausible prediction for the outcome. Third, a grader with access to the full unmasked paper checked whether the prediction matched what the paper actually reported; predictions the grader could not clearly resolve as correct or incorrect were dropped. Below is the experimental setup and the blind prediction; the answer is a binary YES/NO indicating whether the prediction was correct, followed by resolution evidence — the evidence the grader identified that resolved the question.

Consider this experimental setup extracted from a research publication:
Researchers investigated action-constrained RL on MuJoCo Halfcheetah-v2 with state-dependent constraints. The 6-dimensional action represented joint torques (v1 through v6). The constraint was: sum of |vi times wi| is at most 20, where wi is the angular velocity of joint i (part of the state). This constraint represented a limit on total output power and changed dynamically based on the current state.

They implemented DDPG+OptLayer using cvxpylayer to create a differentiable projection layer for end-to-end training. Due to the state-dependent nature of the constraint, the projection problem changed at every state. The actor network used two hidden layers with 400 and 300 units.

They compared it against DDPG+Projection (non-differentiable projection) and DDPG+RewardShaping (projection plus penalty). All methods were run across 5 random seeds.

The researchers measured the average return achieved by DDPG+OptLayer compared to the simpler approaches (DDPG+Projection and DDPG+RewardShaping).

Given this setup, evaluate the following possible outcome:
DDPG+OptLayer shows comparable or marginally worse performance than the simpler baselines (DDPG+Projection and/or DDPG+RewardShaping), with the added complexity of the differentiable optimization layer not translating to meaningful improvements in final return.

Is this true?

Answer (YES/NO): NO